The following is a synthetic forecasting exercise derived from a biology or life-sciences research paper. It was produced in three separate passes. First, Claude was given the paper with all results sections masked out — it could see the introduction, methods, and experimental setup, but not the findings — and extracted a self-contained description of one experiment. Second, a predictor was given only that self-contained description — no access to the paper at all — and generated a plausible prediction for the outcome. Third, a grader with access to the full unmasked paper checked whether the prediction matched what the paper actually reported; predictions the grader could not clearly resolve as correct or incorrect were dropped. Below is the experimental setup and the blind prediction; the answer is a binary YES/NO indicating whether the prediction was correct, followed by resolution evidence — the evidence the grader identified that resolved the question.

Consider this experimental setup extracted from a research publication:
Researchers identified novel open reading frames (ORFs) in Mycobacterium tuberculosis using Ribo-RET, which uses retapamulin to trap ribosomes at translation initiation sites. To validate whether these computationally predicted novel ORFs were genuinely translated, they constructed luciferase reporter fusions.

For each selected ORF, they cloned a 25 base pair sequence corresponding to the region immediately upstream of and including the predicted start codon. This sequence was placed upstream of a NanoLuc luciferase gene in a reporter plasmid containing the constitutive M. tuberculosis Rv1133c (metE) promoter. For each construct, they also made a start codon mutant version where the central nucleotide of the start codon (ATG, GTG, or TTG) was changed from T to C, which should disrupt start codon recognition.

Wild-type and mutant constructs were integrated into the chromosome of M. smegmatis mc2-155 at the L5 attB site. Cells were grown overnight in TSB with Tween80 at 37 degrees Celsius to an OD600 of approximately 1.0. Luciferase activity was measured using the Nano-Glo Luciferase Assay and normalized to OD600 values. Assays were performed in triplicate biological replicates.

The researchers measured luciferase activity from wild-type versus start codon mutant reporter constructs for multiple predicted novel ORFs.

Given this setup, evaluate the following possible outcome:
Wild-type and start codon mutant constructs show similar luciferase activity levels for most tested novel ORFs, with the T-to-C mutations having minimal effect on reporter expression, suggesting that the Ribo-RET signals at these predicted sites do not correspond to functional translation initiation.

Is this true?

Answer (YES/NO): NO